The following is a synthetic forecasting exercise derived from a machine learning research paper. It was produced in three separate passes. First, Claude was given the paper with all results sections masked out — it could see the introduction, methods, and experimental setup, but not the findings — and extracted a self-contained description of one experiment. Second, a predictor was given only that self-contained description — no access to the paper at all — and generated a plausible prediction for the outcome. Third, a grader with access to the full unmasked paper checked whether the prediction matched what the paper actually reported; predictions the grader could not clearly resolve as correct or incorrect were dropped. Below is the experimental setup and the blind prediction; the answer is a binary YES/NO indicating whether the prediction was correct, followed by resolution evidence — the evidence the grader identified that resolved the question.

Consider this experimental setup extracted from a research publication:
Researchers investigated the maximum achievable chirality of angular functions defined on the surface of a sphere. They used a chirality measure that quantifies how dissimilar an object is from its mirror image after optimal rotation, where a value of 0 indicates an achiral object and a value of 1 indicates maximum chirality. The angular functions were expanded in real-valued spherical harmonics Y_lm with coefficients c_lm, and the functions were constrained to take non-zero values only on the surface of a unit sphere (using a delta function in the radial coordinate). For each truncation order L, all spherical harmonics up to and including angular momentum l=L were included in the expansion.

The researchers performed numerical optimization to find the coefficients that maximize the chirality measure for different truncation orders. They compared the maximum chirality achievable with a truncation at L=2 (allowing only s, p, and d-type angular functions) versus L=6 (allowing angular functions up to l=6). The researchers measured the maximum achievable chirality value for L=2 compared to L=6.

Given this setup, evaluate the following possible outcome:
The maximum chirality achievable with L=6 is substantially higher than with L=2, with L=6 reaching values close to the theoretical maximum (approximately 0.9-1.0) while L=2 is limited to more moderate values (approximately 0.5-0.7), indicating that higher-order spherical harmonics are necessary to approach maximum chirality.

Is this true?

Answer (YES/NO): NO